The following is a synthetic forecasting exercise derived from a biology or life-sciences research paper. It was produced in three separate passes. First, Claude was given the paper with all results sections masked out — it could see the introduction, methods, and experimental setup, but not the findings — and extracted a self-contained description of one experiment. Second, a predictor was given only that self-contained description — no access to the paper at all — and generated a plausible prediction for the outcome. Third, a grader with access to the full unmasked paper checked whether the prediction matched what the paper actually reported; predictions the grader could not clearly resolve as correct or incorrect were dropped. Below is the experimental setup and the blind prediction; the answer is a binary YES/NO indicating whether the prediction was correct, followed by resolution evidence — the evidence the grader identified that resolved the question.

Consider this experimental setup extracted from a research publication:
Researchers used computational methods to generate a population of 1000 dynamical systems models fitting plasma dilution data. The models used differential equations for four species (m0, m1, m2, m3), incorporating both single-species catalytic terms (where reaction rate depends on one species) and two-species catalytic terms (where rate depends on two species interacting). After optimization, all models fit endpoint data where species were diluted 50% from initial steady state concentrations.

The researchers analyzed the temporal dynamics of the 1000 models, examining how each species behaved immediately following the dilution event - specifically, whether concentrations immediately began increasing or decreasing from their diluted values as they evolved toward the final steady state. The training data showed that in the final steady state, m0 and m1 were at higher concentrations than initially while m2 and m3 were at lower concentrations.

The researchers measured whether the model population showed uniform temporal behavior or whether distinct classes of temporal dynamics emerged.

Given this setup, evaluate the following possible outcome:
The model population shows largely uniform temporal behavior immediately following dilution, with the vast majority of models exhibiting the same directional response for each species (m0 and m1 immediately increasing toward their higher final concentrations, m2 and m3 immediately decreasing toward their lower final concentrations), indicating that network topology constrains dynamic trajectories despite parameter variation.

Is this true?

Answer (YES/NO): NO